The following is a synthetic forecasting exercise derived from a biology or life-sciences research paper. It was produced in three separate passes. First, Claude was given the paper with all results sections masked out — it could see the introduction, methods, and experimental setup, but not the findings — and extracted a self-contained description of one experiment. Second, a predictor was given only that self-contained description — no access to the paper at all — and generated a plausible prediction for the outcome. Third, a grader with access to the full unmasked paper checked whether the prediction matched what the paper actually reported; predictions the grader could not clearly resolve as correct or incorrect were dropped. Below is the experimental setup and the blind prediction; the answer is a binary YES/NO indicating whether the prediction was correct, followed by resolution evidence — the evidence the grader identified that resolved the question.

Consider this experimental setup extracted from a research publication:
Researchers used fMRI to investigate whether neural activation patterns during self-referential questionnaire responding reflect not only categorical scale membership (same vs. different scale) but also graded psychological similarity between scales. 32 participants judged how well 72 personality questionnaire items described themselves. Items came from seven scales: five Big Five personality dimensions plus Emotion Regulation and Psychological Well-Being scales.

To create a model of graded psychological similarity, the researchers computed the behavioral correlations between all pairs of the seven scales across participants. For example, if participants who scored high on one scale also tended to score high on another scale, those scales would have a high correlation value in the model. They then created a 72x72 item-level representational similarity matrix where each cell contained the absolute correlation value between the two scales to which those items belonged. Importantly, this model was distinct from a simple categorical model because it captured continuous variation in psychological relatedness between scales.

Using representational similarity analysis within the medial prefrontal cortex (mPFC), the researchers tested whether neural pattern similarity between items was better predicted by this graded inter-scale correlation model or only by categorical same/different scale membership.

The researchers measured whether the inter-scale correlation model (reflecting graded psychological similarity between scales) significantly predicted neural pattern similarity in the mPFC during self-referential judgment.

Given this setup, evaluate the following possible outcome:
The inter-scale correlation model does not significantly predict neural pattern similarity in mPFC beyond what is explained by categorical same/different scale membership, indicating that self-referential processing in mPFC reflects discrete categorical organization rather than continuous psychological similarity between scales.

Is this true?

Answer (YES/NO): NO